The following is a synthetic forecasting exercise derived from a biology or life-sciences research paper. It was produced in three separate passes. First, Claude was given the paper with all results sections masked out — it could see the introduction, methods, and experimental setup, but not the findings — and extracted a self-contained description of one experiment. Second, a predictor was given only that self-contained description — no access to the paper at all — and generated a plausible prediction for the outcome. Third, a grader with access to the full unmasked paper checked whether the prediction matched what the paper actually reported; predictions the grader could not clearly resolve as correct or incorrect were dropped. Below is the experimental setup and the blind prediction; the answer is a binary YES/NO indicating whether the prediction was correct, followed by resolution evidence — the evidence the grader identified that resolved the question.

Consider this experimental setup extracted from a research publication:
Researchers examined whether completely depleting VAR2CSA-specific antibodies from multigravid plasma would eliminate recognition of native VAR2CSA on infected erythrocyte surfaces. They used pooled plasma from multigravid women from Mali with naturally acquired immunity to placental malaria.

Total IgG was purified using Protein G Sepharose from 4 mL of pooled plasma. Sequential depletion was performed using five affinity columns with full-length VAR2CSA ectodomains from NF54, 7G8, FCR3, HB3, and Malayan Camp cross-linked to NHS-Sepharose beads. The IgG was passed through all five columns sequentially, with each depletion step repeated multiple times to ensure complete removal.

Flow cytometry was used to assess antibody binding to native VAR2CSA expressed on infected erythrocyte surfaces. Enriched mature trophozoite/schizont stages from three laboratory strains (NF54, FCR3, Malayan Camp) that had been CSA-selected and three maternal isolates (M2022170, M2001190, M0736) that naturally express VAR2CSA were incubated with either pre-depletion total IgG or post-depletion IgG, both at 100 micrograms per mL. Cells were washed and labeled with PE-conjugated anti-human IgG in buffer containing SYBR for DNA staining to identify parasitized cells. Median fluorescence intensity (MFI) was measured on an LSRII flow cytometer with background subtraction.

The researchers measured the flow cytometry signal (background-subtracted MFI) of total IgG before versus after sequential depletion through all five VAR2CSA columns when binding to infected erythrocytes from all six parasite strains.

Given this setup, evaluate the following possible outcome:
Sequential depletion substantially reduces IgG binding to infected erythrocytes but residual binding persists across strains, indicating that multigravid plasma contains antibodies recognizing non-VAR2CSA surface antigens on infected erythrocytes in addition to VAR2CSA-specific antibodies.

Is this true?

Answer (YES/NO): NO